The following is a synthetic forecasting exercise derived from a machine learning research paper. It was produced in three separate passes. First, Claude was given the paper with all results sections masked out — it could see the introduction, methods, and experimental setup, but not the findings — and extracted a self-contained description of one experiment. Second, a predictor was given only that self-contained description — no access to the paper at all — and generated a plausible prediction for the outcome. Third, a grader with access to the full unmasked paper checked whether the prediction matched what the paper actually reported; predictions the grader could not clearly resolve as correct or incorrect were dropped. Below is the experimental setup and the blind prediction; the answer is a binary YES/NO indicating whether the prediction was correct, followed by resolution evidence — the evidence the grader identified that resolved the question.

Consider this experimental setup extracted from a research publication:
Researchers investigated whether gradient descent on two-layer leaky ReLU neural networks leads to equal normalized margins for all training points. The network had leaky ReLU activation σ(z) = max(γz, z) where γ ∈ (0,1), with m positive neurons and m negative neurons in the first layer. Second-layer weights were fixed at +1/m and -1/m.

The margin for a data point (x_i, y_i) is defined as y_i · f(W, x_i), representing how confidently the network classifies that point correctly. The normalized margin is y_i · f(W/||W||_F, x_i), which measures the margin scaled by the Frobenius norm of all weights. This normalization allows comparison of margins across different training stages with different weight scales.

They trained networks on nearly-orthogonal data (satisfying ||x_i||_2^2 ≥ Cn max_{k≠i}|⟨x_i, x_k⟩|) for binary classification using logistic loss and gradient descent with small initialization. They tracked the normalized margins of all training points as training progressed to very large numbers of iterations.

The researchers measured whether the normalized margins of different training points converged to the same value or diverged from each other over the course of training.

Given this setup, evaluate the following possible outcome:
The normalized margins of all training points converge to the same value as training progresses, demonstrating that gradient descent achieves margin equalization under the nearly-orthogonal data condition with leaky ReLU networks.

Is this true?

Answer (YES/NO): YES